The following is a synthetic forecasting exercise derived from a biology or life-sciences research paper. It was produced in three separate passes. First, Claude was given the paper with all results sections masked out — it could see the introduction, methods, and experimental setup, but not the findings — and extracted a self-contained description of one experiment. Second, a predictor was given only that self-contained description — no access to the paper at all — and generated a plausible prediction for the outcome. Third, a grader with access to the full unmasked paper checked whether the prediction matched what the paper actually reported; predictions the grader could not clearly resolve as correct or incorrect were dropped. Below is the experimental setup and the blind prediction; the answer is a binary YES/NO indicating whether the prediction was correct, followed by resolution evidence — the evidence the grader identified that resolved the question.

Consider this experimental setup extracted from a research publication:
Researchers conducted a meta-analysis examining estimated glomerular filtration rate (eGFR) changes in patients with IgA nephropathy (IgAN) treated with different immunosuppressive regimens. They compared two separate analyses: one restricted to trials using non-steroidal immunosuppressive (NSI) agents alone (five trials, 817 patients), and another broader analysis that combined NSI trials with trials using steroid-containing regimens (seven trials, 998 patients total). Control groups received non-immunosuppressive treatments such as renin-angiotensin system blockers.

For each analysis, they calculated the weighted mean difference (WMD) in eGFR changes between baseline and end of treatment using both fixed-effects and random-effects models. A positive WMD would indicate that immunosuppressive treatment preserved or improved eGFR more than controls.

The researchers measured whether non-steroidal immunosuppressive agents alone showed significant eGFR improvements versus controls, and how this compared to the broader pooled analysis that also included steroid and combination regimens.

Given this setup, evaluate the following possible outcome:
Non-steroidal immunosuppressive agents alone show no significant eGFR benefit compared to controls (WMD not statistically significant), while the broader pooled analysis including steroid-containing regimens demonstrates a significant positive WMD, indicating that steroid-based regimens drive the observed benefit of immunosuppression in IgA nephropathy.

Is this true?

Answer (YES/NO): NO